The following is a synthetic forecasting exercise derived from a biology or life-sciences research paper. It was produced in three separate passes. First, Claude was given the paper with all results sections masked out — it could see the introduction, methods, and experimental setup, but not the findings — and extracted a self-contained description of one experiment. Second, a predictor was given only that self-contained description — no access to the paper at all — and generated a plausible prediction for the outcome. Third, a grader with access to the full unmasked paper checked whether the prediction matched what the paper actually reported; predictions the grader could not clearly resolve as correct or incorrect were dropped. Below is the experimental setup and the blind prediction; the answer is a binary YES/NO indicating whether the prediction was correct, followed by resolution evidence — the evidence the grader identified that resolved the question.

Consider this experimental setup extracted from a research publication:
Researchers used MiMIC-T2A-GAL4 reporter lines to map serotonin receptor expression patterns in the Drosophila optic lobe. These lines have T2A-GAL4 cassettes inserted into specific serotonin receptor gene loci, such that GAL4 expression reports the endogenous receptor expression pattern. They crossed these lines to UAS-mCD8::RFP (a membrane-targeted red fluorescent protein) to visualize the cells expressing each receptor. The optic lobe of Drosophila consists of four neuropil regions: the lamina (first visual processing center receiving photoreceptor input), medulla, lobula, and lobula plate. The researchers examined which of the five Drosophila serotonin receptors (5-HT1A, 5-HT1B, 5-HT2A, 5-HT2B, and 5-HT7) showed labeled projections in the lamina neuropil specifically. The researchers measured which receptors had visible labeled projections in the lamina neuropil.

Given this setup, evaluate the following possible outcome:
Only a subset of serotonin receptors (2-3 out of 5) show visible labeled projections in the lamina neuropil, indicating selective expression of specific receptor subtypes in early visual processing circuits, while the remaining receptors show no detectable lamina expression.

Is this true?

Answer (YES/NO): NO